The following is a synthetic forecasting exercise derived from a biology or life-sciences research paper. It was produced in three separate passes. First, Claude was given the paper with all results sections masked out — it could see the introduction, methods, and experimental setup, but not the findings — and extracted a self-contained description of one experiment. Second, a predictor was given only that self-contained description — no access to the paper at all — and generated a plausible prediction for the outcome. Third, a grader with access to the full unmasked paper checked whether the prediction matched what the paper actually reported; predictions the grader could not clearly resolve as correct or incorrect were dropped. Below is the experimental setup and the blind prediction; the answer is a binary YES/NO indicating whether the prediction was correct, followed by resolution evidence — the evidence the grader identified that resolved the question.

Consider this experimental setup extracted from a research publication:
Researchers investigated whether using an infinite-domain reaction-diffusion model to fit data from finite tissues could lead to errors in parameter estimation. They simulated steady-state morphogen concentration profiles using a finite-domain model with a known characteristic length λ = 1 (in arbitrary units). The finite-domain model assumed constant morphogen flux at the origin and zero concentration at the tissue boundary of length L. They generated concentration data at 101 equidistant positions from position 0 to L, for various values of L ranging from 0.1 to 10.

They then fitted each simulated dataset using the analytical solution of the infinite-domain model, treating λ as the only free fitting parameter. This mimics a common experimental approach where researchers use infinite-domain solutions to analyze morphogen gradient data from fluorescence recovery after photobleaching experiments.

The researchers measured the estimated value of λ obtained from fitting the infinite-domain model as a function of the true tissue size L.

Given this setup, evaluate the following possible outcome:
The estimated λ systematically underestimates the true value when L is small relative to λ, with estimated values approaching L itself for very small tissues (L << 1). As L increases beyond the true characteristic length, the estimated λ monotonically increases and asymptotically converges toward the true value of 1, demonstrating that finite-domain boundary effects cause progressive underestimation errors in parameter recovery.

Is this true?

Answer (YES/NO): NO